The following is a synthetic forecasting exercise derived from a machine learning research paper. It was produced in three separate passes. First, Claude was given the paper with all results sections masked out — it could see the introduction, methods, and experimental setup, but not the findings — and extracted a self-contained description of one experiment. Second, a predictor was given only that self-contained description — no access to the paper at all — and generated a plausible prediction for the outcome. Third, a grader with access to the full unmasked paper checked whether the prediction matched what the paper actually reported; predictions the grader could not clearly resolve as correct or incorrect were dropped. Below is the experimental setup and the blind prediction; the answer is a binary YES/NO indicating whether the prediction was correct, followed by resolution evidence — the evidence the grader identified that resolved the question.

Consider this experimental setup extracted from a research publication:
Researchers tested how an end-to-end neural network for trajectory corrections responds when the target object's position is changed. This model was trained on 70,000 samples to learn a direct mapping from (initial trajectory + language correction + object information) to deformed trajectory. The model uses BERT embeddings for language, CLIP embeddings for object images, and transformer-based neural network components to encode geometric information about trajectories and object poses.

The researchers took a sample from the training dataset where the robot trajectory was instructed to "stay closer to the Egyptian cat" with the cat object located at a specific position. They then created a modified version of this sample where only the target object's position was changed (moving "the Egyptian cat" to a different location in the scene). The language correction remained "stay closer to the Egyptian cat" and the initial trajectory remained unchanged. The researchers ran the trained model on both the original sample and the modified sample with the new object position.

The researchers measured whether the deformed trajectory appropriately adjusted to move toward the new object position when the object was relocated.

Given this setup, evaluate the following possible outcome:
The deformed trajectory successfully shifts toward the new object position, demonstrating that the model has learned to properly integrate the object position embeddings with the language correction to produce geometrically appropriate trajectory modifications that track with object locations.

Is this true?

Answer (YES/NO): NO